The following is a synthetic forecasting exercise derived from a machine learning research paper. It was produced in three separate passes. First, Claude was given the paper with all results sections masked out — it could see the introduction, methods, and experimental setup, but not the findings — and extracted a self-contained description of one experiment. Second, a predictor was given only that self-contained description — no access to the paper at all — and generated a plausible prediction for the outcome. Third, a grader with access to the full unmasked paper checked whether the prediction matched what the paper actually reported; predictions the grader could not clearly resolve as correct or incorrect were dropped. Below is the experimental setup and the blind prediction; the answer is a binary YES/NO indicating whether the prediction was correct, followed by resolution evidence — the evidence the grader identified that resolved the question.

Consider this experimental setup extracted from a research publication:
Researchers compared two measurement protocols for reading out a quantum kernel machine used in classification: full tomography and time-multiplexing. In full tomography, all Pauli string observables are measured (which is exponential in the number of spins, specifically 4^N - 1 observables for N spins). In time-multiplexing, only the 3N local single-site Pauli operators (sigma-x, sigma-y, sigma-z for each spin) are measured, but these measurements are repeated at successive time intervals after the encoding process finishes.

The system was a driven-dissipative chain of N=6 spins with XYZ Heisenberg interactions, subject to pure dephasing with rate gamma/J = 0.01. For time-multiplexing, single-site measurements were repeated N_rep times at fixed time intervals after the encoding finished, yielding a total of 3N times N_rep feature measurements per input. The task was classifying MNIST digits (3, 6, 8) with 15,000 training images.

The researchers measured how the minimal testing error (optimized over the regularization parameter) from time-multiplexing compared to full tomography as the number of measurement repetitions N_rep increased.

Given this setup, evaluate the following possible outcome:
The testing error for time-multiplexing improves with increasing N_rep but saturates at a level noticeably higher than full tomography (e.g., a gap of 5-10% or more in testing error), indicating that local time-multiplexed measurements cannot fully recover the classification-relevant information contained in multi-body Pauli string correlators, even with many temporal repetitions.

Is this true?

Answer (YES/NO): NO